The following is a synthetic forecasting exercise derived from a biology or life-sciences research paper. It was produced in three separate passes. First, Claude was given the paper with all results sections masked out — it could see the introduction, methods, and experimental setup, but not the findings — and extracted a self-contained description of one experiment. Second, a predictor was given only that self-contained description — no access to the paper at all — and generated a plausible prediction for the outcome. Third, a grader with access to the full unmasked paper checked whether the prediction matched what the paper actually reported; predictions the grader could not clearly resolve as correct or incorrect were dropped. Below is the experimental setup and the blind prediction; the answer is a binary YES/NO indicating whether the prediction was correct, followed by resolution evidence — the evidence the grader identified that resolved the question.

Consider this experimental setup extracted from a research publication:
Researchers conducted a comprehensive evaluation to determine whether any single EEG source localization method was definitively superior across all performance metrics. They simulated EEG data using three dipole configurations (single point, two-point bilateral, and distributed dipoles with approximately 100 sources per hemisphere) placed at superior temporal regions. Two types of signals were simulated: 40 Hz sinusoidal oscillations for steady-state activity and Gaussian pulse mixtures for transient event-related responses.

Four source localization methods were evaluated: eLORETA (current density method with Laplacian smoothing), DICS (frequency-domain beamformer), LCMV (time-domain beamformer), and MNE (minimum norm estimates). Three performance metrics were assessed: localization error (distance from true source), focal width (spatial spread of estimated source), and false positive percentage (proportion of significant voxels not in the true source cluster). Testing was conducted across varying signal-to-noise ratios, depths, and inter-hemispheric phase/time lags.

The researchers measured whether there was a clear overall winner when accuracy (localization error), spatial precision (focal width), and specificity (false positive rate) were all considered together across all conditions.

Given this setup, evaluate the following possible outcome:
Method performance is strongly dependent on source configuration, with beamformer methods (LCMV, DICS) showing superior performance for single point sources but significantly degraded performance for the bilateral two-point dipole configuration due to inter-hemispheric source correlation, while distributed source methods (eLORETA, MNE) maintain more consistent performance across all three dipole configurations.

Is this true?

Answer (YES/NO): NO